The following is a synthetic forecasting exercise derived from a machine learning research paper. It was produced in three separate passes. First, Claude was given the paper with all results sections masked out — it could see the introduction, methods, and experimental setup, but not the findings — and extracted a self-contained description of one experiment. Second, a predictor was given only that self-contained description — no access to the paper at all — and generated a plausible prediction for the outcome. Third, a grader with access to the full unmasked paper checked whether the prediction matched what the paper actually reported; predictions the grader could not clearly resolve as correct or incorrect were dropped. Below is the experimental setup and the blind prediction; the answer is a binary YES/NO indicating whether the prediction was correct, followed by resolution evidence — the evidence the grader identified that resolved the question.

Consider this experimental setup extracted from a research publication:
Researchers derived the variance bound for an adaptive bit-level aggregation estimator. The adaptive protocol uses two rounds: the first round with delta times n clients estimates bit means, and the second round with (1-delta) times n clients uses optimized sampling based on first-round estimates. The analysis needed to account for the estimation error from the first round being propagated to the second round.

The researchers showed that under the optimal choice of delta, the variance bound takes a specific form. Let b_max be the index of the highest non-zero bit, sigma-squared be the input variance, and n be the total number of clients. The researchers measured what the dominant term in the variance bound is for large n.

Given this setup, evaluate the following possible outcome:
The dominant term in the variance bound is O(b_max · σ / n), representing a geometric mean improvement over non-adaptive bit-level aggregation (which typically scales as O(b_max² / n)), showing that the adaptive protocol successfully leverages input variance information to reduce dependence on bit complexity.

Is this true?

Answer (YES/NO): NO